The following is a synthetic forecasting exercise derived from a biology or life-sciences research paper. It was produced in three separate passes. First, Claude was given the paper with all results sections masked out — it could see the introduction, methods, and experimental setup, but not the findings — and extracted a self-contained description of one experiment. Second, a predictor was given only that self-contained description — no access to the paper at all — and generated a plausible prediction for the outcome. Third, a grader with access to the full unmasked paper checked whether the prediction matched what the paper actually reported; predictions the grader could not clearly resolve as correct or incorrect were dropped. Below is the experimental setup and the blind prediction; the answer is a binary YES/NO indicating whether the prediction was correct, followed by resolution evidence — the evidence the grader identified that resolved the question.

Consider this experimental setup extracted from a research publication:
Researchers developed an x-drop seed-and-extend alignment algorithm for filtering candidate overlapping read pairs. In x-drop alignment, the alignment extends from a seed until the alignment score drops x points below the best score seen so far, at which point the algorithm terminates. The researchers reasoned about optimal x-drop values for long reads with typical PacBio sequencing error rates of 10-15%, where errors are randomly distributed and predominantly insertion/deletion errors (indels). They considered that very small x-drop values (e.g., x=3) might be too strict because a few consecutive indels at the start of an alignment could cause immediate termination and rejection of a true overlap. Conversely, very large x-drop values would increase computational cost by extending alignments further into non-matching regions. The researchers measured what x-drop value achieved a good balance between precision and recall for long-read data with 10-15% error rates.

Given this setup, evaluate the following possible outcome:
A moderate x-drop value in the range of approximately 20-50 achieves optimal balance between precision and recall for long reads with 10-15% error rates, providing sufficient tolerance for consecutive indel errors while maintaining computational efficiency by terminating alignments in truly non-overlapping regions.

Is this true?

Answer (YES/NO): NO